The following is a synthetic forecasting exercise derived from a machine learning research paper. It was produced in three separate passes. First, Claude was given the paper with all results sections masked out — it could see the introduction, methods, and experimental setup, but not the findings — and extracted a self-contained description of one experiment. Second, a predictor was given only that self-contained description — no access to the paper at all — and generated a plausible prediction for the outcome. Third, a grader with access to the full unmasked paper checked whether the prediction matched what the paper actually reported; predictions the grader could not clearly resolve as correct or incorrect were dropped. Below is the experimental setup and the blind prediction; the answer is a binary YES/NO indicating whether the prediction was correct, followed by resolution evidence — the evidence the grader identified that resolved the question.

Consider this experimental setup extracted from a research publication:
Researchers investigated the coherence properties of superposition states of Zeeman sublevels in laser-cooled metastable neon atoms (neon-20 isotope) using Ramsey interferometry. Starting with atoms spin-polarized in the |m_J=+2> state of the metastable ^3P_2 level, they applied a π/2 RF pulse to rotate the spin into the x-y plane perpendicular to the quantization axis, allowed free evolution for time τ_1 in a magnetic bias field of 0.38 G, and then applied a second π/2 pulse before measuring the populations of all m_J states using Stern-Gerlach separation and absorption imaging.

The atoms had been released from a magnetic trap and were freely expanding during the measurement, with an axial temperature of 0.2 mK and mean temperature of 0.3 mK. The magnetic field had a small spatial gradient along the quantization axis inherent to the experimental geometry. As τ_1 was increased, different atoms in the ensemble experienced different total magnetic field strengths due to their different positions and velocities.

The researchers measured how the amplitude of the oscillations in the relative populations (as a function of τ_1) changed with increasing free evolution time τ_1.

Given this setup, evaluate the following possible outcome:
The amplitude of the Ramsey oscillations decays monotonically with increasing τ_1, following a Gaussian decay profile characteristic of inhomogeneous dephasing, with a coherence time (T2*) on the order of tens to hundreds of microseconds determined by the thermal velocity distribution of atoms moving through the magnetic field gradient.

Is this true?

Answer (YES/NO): NO